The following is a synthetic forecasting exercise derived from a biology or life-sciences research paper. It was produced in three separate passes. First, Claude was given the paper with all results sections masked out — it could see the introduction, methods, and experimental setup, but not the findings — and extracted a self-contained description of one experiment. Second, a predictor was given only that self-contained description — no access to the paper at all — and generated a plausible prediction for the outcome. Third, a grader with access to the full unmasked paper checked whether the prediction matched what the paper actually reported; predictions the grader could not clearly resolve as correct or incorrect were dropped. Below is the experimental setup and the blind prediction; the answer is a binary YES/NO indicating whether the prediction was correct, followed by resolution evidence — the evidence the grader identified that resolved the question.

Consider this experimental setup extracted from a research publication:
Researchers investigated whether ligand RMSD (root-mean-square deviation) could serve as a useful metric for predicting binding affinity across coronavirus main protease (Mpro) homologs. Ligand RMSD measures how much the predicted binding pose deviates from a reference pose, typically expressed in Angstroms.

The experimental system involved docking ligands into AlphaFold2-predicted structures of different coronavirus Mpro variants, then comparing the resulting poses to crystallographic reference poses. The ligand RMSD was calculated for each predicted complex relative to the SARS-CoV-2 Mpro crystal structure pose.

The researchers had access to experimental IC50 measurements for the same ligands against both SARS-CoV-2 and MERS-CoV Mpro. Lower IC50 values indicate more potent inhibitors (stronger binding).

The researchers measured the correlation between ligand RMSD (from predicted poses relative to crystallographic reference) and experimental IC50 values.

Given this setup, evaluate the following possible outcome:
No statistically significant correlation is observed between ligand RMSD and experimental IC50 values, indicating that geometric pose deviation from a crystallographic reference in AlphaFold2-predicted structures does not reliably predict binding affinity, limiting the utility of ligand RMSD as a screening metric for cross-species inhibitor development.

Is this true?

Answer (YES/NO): YES